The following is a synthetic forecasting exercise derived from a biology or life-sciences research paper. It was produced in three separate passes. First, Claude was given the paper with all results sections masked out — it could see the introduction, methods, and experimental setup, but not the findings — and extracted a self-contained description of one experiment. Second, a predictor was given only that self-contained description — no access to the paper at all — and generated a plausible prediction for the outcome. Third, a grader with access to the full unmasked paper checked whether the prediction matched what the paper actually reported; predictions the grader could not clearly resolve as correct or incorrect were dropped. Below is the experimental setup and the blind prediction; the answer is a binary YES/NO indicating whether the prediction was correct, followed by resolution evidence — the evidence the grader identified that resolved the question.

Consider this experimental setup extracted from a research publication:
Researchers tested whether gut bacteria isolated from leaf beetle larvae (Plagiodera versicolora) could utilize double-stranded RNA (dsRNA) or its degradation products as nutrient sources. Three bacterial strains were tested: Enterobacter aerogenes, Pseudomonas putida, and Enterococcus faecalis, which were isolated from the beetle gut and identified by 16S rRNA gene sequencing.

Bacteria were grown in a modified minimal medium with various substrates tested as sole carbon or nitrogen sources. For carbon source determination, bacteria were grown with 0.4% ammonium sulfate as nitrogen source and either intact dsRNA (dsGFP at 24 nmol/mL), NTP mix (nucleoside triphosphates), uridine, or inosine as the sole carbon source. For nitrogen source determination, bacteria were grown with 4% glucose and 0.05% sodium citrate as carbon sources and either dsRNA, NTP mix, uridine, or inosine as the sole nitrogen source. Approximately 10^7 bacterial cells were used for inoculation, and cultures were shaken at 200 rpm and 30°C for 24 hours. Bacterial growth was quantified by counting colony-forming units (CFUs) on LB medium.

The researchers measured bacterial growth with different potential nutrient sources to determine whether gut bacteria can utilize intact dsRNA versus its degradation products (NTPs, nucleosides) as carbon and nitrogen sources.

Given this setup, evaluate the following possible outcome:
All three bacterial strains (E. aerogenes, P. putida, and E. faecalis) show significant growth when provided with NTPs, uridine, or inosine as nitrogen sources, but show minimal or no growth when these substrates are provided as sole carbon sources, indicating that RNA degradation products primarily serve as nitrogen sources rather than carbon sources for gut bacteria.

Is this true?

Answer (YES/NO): NO